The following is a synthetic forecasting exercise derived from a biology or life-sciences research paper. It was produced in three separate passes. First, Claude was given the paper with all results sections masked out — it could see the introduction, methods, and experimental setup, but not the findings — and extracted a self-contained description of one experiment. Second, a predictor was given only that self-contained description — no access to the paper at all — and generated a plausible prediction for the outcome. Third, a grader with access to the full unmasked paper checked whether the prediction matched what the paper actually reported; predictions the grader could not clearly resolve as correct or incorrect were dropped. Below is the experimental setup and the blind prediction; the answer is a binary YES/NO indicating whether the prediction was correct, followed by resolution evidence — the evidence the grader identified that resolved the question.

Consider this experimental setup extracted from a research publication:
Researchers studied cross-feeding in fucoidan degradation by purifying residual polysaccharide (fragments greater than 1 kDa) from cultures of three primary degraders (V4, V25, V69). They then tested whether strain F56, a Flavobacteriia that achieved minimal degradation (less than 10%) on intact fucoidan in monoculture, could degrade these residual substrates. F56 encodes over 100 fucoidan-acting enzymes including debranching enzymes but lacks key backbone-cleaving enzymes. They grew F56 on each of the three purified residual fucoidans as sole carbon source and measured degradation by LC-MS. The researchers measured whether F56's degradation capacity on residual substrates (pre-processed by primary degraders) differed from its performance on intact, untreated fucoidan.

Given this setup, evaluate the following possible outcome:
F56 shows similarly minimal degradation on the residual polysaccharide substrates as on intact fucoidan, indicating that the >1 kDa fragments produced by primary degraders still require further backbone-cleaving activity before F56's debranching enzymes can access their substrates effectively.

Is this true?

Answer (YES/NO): NO